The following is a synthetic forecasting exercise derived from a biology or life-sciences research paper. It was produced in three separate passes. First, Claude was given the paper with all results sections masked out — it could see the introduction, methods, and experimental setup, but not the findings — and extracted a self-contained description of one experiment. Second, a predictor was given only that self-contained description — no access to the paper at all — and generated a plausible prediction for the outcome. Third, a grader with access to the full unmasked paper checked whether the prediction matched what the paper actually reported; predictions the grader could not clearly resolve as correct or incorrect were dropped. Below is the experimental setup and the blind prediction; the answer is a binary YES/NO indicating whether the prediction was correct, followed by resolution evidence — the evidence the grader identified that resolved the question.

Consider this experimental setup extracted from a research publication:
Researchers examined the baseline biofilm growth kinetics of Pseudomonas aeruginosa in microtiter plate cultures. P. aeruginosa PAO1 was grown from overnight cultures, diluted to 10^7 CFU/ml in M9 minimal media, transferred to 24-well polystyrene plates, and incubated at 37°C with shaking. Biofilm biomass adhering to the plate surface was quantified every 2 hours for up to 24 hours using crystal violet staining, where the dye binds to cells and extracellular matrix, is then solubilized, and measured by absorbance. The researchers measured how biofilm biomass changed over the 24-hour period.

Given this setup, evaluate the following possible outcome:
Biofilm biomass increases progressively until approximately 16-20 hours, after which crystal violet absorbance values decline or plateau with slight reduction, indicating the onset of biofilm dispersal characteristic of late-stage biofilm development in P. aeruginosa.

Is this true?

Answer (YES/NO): NO